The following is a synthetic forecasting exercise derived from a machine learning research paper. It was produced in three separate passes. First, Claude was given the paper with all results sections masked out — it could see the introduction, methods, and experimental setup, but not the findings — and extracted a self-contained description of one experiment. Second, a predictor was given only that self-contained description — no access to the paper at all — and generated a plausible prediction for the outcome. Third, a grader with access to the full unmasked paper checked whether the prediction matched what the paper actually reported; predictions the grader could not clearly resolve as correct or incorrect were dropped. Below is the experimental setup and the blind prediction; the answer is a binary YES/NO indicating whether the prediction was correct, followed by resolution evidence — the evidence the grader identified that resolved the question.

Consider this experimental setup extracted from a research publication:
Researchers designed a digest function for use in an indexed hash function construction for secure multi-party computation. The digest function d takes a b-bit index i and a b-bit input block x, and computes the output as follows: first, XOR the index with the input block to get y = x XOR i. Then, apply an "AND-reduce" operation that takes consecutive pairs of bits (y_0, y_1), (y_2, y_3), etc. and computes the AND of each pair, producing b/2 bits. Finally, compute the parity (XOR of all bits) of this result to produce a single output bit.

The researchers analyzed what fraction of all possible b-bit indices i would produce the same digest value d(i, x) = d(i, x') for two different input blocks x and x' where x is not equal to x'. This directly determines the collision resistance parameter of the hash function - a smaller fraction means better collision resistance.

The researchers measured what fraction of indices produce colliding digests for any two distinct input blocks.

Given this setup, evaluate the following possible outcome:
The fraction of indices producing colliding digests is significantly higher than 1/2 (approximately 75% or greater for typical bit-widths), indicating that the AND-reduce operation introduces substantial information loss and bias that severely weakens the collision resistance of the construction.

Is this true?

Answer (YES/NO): NO